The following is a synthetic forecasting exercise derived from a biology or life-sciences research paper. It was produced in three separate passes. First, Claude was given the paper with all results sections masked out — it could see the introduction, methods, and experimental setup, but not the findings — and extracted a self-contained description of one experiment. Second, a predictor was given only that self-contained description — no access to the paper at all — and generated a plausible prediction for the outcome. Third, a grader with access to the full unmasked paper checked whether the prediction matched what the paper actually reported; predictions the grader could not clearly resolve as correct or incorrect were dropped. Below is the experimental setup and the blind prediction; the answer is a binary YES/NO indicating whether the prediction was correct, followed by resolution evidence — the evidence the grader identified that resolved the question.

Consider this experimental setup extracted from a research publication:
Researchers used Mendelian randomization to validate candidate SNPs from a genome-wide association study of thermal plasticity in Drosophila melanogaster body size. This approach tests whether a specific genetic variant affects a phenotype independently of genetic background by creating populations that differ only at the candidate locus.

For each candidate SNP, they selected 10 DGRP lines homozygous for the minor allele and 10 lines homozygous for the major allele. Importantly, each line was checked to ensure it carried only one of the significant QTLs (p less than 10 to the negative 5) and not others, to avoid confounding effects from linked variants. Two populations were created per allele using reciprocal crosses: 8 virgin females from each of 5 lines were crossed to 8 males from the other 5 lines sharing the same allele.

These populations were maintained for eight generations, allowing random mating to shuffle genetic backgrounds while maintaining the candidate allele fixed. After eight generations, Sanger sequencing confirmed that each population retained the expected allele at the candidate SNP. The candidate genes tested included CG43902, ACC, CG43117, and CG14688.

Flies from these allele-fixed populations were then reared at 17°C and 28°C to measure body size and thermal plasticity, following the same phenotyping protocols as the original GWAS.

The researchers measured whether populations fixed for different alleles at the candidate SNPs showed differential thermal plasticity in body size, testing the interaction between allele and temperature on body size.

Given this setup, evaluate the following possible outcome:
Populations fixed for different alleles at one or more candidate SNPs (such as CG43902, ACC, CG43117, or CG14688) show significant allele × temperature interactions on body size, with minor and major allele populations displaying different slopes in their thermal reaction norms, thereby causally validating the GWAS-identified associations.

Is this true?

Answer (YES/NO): YES